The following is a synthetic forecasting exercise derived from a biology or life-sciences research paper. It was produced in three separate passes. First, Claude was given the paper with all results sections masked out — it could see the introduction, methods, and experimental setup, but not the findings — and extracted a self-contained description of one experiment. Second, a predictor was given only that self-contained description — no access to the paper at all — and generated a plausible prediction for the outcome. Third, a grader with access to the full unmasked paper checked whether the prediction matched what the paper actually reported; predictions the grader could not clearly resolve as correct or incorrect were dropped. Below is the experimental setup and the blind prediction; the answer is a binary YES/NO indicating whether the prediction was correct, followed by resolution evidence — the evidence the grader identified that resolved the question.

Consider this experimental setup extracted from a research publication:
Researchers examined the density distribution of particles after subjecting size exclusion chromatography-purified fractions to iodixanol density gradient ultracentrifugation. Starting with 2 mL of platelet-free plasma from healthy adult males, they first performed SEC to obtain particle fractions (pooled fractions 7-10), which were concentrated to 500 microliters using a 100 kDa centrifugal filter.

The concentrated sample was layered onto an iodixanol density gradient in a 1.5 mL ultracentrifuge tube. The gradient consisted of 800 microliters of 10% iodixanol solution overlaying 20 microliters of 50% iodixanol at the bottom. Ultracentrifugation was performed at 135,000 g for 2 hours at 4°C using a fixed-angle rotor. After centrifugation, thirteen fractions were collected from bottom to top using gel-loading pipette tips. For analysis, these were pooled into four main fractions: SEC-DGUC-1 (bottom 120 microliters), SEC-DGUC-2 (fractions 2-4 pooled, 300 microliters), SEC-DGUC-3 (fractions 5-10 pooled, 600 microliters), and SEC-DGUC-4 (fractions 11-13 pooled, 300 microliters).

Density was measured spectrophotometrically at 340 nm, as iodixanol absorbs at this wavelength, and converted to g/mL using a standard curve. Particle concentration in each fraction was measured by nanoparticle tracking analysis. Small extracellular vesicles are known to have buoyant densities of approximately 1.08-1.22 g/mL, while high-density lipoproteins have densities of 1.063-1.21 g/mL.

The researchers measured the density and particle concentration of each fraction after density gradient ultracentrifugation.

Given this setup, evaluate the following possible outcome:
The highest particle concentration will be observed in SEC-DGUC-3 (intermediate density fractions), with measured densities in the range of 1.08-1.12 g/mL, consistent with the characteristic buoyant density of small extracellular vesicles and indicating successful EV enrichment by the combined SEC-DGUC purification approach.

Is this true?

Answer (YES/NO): NO